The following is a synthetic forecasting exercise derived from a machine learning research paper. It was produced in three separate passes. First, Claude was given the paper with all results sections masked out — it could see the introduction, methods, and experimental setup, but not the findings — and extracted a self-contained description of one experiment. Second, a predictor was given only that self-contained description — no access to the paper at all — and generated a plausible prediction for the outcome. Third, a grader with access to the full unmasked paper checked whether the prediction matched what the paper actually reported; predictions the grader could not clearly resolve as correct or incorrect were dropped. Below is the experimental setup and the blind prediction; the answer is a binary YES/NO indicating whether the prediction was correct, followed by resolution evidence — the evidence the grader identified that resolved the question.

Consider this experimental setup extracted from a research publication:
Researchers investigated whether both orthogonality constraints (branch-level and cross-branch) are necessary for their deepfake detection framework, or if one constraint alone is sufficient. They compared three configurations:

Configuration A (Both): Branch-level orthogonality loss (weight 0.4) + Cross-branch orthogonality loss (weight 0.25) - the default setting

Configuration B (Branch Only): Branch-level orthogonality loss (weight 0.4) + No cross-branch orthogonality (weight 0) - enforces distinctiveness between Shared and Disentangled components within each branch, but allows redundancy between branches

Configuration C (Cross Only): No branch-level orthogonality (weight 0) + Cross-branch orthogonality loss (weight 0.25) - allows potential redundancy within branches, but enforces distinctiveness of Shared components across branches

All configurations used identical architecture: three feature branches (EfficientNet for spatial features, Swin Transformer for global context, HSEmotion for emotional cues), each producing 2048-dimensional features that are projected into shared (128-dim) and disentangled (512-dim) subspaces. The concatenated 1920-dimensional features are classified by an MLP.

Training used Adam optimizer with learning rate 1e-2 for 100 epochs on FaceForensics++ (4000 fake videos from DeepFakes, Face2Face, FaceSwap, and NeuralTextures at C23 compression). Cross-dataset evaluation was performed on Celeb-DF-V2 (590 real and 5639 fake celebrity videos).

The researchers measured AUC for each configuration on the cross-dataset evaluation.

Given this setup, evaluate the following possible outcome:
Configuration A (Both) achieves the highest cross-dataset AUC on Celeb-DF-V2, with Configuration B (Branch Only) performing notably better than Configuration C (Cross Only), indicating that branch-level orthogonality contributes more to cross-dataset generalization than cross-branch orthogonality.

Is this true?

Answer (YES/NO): NO